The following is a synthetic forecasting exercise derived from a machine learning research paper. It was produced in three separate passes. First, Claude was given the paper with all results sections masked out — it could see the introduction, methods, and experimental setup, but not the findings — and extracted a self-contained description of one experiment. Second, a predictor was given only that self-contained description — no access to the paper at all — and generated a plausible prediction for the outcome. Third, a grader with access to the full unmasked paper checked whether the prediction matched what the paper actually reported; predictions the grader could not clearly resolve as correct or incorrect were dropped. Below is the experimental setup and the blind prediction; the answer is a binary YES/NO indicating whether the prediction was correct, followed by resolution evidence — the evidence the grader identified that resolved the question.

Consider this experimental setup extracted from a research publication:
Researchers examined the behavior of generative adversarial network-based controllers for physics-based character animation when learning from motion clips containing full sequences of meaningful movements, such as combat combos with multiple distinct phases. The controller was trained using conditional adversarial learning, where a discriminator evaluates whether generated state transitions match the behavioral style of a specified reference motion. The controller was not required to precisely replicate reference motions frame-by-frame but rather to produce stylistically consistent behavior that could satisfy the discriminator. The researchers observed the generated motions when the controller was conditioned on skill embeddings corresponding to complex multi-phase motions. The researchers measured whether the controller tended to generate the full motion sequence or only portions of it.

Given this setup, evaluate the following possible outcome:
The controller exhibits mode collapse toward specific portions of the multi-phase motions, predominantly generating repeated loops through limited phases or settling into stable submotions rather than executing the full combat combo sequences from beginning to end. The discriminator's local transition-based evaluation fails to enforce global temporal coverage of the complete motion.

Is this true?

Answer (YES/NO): YES